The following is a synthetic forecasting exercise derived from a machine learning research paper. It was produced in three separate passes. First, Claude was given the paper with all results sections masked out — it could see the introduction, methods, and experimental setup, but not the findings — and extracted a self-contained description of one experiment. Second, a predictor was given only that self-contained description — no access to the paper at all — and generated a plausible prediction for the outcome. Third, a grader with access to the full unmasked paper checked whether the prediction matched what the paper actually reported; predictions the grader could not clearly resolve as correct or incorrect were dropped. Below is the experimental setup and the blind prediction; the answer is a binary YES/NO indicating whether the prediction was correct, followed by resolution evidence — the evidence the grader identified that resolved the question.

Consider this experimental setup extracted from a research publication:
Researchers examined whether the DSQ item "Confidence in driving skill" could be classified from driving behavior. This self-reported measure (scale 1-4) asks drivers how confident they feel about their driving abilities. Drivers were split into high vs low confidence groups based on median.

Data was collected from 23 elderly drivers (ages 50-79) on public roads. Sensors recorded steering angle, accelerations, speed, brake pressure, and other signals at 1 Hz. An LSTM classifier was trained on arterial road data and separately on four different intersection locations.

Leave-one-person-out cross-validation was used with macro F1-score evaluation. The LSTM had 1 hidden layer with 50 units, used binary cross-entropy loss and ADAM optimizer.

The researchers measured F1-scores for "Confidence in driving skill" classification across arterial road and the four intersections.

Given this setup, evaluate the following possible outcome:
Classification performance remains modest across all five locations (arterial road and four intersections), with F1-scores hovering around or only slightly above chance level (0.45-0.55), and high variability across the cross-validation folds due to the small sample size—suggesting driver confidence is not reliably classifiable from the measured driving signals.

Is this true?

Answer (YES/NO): NO